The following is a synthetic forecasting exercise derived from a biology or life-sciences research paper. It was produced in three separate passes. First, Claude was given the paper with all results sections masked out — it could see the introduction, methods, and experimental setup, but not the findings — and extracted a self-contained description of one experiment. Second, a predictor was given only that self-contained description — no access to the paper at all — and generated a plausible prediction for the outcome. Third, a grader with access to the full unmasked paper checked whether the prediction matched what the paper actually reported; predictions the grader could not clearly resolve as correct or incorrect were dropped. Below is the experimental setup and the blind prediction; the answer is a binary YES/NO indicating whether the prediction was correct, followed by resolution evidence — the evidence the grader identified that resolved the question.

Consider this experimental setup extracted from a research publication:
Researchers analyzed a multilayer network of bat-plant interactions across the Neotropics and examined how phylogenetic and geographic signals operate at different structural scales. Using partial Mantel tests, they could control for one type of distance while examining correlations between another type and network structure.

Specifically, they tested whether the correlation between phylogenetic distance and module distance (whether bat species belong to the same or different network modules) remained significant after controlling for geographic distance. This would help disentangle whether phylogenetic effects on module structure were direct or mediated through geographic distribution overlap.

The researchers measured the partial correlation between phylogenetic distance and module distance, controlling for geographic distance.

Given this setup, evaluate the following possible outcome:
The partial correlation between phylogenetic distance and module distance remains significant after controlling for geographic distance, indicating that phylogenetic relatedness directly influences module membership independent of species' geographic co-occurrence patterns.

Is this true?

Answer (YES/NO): YES